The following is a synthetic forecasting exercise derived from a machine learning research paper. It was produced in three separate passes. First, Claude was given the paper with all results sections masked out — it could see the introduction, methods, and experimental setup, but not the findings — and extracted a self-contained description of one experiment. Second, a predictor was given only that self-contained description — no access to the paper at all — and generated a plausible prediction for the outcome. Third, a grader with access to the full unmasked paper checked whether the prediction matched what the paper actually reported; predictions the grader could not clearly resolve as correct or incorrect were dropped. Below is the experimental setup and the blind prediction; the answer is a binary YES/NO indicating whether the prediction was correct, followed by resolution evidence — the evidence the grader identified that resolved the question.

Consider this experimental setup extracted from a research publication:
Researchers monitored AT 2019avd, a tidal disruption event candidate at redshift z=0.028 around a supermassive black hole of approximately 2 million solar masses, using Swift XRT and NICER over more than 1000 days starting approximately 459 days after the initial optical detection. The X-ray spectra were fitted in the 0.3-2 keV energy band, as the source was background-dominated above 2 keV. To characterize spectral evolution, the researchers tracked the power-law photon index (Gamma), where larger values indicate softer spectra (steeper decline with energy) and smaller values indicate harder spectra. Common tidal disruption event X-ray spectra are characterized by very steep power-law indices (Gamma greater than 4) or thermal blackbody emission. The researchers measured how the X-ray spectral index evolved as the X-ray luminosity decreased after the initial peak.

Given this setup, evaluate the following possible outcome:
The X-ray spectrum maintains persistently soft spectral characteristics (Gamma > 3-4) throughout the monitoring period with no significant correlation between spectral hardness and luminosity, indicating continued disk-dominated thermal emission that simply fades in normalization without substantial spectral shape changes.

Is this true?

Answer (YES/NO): NO